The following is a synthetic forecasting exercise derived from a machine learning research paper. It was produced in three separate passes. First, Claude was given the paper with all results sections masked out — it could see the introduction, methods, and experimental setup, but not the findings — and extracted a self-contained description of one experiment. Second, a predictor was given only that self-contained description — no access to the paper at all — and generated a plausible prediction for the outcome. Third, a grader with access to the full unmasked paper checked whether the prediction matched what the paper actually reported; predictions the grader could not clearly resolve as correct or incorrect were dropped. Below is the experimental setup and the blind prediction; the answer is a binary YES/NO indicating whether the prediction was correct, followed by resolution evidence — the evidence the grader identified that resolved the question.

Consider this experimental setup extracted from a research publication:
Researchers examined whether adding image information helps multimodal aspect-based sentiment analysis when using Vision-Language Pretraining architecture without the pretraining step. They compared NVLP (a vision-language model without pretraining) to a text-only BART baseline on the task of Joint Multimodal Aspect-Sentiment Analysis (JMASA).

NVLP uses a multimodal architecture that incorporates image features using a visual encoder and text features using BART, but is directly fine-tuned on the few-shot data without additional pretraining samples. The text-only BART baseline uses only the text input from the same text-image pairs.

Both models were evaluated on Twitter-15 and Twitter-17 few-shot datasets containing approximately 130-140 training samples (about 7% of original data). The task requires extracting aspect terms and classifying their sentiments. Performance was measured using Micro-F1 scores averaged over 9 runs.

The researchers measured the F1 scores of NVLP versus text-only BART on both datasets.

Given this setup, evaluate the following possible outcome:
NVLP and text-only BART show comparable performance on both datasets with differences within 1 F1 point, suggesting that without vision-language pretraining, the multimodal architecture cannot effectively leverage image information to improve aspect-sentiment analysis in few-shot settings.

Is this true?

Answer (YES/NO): NO